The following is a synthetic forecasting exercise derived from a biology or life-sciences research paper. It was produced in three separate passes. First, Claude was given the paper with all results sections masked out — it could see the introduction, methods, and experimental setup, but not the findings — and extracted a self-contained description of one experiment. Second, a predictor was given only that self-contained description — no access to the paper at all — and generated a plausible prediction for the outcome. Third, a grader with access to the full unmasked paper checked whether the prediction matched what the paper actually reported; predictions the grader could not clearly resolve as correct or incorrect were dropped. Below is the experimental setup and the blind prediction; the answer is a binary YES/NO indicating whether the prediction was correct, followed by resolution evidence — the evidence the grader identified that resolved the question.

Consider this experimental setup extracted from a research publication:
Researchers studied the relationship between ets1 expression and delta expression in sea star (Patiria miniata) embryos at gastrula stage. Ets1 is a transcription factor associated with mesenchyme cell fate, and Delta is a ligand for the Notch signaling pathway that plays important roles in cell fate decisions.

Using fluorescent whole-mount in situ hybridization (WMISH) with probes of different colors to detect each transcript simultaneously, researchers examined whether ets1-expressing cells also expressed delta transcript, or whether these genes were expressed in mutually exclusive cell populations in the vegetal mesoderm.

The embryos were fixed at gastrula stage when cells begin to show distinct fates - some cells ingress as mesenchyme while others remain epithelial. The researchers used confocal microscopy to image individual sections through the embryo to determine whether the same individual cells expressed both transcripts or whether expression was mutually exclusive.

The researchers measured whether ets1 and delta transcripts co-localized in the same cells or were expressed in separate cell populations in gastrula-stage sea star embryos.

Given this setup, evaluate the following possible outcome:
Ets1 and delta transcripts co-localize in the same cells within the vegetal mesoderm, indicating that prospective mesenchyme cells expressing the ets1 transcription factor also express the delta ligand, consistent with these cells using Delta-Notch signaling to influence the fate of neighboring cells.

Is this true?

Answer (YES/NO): YES